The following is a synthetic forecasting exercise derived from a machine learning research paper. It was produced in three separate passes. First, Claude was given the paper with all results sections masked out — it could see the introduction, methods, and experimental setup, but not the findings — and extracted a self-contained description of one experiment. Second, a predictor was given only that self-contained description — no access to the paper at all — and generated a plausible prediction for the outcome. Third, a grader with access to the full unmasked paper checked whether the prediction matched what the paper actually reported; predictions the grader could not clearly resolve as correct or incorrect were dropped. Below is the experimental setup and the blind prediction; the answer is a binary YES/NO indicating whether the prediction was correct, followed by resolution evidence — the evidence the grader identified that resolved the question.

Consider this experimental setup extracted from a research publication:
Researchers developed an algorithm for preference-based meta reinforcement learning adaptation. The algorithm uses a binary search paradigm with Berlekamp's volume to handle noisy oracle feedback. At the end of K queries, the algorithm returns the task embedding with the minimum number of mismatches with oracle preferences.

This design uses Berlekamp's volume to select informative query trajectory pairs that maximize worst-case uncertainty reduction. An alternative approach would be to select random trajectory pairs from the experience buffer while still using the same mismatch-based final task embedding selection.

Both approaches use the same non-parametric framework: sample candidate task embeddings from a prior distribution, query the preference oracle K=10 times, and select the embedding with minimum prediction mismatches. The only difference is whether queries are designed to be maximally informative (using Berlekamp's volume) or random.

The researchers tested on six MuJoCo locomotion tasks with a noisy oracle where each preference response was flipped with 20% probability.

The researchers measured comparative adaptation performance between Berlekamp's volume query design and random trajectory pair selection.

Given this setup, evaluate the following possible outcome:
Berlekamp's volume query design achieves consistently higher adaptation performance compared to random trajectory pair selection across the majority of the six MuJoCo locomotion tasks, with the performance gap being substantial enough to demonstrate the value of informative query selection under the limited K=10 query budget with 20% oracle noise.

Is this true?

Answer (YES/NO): YES